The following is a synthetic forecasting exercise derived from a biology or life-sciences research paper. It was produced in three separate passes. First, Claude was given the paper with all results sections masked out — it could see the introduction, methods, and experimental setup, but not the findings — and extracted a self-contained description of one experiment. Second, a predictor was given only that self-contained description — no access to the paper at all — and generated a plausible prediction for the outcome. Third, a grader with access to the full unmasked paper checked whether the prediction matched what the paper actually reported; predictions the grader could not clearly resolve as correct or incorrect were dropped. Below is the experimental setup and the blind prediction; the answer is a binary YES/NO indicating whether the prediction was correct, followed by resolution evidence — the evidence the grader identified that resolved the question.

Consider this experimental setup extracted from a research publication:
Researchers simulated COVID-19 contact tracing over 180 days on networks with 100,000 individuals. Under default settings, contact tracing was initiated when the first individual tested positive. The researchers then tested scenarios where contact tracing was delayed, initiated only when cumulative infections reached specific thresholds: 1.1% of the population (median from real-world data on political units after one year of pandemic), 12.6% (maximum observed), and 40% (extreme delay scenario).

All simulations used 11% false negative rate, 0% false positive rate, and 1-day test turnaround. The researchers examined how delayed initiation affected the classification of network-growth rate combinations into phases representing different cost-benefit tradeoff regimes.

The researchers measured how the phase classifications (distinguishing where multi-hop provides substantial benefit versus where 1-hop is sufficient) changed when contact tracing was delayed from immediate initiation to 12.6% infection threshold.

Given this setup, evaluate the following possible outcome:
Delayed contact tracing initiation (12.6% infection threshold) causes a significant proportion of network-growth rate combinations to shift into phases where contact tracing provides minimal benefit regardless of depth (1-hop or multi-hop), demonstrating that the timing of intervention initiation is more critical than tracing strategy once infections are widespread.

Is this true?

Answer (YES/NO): NO